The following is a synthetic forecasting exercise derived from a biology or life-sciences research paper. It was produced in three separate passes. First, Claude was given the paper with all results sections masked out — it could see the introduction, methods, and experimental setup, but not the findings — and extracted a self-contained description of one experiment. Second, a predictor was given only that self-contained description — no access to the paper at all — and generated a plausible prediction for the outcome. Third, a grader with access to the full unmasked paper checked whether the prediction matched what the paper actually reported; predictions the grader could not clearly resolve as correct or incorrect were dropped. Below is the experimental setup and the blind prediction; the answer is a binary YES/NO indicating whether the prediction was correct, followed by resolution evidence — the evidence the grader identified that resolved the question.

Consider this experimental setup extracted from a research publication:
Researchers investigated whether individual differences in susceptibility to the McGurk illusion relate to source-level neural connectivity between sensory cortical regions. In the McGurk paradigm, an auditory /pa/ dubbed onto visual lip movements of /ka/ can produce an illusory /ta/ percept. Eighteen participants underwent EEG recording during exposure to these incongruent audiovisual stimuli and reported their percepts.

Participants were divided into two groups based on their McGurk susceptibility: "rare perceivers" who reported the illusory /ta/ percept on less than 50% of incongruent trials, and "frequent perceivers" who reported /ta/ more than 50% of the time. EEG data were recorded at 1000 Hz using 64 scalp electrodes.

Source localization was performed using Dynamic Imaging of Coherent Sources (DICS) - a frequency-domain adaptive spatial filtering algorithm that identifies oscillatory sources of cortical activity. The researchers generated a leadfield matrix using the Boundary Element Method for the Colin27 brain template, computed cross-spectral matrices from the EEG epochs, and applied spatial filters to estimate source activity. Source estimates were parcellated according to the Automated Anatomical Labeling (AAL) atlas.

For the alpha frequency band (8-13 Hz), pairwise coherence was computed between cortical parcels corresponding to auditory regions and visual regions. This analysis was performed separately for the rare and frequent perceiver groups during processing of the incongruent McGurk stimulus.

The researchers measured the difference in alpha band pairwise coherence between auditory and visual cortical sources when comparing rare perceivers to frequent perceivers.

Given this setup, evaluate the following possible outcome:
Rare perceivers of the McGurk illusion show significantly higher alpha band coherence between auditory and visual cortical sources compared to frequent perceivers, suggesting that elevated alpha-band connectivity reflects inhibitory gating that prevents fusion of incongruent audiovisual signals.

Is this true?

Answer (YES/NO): YES